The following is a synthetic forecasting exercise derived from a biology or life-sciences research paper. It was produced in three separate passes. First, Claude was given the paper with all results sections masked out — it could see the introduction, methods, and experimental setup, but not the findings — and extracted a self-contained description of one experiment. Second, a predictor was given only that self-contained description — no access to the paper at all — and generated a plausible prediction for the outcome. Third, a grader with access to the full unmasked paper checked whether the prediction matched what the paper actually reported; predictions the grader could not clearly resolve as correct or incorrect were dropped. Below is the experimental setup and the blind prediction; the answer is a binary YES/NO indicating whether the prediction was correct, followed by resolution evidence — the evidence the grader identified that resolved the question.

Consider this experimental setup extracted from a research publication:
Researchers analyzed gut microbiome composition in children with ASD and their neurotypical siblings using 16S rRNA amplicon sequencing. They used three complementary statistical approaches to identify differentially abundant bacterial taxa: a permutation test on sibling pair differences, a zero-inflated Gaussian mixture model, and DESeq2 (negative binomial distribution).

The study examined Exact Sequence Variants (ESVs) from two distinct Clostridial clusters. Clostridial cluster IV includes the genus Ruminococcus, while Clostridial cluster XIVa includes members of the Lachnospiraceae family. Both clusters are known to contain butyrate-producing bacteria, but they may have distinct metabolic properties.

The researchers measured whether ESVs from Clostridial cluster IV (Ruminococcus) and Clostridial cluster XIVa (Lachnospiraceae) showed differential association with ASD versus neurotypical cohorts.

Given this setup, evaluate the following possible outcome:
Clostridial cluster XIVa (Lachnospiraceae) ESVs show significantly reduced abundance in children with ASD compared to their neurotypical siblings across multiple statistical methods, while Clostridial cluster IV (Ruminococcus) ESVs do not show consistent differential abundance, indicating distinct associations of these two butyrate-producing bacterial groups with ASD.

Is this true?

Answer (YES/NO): NO